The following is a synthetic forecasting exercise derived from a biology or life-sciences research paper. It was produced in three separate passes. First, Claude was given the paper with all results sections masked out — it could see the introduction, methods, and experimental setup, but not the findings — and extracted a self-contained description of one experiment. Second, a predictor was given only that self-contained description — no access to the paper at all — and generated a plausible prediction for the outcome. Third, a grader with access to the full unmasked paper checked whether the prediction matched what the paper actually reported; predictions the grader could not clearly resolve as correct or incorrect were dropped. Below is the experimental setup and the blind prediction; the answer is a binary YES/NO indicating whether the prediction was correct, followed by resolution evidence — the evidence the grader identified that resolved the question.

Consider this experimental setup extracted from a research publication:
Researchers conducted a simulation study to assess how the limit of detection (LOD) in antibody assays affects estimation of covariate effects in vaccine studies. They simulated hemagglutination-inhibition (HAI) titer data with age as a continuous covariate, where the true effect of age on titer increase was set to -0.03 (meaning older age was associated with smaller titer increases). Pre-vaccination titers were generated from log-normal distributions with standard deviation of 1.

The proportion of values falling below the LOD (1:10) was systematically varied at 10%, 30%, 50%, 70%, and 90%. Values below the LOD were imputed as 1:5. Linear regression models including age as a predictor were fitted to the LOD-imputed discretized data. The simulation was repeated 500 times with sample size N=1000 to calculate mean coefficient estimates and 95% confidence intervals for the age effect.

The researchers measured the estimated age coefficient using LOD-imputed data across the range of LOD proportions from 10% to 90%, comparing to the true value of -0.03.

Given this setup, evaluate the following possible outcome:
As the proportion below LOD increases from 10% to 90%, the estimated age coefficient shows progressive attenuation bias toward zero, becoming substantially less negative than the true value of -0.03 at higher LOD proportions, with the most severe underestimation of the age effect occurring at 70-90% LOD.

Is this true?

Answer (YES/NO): YES